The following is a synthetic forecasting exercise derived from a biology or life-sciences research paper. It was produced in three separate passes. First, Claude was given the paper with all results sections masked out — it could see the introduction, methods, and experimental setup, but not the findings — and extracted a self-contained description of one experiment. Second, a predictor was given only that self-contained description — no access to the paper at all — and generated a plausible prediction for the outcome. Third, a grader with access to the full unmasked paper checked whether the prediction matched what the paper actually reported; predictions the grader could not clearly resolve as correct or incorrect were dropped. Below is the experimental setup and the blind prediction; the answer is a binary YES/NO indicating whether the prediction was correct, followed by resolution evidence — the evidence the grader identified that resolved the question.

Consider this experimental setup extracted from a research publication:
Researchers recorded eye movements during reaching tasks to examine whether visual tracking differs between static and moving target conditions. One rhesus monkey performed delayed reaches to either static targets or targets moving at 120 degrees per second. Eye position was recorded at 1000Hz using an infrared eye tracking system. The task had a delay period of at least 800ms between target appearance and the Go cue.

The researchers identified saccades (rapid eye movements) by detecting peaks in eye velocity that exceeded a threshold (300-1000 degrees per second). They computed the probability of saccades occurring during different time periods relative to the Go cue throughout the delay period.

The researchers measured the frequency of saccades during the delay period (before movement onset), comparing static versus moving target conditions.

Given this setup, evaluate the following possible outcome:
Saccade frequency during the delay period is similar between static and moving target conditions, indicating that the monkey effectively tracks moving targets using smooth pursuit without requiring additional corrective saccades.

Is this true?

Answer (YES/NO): NO